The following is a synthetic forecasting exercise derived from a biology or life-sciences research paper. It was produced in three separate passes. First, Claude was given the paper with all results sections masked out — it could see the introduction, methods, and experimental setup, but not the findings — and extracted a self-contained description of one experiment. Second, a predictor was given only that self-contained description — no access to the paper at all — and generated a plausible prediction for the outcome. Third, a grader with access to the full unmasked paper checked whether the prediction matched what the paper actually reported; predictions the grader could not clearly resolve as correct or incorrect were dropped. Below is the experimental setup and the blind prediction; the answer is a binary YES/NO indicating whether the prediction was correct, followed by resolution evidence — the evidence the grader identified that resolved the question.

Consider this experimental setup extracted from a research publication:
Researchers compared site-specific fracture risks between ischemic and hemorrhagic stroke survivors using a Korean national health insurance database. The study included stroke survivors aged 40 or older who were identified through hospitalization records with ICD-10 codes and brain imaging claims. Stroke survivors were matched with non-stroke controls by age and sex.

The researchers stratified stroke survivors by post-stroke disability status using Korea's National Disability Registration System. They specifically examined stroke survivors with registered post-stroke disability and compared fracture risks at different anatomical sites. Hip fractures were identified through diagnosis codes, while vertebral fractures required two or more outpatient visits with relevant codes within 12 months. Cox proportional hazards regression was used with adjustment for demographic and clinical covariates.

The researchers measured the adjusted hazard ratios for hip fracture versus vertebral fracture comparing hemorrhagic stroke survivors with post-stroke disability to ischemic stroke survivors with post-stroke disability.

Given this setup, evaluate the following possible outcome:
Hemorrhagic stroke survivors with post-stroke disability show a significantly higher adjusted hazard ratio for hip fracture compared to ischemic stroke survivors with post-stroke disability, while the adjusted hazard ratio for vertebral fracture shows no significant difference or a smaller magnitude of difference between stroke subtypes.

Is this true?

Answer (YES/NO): YES